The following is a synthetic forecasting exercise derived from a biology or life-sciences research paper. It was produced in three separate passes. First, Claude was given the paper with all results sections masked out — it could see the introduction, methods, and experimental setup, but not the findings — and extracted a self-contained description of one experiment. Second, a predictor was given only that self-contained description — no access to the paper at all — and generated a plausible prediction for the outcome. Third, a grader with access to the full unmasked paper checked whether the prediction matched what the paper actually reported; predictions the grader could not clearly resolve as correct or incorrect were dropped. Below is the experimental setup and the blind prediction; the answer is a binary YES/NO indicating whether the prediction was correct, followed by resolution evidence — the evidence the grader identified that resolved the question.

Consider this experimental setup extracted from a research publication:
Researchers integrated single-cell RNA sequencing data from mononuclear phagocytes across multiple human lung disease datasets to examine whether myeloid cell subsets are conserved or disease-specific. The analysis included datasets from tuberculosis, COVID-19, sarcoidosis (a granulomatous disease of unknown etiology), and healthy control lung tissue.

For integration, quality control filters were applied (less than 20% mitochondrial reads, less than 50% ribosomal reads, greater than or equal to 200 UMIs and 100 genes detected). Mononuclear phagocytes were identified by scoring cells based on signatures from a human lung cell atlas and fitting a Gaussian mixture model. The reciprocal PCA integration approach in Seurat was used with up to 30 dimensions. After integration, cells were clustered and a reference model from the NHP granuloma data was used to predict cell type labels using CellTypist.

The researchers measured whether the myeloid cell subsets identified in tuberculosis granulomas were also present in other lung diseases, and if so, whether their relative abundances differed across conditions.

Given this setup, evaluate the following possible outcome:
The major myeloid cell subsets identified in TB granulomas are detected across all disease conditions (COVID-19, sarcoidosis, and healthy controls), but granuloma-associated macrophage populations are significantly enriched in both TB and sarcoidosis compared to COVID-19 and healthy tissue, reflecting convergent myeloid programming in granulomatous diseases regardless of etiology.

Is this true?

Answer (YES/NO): NO